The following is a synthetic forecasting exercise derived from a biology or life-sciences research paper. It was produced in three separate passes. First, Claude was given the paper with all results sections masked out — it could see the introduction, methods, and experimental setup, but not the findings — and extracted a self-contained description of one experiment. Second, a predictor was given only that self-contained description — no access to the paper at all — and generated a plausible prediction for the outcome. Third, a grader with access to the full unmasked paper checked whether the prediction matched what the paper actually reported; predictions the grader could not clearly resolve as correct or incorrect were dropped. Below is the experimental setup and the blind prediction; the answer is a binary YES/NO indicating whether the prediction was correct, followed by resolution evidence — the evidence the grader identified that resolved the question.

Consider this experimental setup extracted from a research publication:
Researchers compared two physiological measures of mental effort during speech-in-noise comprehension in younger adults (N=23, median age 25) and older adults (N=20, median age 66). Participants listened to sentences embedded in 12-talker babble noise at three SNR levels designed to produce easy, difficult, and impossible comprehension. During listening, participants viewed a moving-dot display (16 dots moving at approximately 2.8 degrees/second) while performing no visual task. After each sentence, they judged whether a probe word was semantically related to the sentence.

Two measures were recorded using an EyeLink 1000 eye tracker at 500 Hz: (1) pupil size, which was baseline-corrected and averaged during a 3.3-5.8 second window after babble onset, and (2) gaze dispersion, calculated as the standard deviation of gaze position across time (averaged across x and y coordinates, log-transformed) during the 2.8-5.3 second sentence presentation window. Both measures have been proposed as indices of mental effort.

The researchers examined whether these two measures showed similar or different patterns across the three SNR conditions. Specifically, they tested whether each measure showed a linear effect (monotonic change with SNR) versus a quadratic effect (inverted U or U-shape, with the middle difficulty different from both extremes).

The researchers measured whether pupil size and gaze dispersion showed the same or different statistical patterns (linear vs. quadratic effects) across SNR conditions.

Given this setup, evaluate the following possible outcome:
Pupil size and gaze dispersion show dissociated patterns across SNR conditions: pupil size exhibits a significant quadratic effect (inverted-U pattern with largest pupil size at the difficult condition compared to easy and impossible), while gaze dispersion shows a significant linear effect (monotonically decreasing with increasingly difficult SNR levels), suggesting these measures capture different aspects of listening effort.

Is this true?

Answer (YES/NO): YES